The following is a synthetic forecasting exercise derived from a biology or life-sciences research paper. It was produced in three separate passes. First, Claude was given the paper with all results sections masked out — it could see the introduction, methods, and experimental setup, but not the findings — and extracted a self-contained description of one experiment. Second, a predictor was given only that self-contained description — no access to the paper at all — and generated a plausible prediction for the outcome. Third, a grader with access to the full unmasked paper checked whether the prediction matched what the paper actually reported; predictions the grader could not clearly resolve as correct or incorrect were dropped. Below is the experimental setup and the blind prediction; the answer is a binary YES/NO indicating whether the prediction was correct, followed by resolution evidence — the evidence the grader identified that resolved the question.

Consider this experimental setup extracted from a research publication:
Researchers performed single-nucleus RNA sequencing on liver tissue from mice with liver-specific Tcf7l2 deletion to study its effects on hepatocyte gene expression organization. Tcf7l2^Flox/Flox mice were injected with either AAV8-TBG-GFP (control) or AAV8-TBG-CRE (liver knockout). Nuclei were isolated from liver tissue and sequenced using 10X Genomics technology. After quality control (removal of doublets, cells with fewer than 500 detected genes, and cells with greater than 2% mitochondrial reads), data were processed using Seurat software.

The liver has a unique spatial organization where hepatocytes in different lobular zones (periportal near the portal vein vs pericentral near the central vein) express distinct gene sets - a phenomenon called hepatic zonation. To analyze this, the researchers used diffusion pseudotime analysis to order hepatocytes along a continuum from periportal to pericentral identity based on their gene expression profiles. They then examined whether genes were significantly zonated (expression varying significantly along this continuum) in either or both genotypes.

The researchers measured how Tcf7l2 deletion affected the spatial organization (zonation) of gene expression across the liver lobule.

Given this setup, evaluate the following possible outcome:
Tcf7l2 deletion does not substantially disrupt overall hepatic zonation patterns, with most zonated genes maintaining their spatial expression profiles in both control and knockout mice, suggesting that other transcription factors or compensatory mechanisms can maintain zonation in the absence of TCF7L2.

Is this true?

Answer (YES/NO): NO